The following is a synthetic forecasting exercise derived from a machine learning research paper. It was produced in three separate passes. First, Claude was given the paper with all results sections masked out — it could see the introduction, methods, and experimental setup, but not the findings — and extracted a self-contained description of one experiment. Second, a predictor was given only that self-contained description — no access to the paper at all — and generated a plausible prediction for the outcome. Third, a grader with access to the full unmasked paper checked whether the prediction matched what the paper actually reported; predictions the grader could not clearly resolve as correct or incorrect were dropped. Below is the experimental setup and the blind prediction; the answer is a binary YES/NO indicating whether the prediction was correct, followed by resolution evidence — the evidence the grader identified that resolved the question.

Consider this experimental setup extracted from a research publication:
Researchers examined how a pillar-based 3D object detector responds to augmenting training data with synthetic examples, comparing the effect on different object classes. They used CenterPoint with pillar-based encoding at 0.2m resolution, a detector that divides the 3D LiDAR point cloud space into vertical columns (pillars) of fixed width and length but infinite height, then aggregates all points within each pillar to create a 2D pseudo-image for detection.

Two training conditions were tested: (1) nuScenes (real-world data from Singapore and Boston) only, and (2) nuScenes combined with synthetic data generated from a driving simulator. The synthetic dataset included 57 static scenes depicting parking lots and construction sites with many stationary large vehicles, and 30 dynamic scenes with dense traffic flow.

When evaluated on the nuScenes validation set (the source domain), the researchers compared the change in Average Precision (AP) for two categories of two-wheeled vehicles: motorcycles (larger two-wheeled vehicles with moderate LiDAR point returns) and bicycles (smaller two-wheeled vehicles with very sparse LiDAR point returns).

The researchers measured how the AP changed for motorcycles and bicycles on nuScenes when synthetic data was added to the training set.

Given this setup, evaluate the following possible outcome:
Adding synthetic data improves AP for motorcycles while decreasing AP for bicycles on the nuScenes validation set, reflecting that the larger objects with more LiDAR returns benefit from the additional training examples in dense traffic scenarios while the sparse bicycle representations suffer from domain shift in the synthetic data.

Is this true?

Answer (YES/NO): YES